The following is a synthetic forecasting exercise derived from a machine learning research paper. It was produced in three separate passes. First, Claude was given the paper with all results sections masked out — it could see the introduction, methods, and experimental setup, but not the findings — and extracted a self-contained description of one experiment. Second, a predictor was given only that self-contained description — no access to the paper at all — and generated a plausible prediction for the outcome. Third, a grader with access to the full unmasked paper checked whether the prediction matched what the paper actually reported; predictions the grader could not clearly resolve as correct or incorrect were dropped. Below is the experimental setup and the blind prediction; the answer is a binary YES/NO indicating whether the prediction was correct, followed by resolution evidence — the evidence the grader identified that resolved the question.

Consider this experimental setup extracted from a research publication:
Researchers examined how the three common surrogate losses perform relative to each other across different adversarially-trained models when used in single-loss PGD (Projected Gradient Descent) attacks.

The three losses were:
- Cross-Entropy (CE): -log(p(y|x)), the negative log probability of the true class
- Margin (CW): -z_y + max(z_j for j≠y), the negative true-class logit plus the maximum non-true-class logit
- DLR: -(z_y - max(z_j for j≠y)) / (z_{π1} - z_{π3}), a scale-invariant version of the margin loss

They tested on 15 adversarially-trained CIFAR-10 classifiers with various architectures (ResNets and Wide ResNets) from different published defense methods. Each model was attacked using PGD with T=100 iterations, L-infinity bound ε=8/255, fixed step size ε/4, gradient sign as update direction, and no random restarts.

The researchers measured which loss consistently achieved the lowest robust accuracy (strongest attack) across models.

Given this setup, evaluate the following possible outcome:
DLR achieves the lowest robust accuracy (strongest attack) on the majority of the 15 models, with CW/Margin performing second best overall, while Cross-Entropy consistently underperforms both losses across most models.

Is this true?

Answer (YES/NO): NO